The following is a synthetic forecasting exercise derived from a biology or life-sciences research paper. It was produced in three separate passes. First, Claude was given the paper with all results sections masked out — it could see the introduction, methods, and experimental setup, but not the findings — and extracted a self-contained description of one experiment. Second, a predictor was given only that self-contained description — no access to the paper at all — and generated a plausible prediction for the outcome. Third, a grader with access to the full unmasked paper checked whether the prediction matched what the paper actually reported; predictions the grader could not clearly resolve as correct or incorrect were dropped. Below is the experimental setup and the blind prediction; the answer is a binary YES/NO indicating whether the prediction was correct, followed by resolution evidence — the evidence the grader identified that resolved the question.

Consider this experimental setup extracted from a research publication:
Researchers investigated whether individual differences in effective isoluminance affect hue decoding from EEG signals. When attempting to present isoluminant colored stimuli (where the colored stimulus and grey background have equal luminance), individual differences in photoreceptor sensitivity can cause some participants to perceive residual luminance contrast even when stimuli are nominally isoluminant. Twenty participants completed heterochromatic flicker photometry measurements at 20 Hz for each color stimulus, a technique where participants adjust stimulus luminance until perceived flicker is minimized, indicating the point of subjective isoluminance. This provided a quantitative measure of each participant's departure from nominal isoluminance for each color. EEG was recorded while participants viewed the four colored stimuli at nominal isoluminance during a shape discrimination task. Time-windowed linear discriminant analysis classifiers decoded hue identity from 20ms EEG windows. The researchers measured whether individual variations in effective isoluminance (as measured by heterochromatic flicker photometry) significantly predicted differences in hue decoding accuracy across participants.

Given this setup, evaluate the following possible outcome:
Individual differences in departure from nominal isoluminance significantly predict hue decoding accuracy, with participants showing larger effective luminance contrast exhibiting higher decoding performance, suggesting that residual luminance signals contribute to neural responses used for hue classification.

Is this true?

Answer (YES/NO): NO